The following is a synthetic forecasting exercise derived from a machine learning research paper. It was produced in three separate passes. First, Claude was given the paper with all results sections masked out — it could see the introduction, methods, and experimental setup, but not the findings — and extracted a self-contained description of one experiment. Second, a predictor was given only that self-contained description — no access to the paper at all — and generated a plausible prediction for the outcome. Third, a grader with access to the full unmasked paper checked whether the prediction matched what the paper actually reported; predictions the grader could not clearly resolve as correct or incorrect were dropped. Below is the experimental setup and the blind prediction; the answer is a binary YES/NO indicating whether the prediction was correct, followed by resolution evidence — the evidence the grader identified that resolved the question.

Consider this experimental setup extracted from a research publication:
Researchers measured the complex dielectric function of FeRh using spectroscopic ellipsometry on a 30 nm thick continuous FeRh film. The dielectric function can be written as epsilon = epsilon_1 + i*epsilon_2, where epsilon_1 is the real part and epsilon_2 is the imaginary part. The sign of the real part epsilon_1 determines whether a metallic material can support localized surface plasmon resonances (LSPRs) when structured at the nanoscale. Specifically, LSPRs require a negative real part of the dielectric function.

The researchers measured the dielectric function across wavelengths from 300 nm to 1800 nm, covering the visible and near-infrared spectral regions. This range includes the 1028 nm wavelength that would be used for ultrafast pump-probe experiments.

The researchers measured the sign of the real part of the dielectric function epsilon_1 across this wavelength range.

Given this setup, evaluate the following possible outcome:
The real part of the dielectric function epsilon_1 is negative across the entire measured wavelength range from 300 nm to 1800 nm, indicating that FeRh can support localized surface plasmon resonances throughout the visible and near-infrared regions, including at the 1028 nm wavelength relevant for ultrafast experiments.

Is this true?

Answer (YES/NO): YES